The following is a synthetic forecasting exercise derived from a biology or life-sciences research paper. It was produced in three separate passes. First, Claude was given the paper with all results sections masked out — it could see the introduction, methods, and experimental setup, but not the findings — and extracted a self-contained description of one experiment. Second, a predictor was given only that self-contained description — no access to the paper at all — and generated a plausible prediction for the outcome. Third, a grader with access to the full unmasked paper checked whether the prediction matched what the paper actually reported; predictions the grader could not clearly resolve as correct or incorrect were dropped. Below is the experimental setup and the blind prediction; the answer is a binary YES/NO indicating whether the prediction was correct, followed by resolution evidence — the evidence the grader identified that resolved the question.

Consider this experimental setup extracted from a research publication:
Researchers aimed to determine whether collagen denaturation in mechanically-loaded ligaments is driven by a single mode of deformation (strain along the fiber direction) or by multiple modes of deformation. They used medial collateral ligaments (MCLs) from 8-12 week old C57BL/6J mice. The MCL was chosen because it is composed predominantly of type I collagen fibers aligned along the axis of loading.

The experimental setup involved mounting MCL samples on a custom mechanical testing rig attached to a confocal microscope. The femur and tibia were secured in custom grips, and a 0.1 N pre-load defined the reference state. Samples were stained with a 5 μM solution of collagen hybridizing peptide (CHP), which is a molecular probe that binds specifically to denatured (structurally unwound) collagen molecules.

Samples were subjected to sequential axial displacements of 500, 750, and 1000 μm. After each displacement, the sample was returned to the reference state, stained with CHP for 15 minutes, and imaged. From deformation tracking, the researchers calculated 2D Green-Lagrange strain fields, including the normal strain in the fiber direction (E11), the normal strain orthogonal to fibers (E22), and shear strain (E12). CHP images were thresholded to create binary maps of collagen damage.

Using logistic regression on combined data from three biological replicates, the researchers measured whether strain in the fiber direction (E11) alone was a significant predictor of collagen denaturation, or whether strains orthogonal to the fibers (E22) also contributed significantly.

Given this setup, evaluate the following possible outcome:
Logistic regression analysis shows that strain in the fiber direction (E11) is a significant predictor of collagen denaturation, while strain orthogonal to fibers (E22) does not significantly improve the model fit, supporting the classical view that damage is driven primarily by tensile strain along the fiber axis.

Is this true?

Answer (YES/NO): NO